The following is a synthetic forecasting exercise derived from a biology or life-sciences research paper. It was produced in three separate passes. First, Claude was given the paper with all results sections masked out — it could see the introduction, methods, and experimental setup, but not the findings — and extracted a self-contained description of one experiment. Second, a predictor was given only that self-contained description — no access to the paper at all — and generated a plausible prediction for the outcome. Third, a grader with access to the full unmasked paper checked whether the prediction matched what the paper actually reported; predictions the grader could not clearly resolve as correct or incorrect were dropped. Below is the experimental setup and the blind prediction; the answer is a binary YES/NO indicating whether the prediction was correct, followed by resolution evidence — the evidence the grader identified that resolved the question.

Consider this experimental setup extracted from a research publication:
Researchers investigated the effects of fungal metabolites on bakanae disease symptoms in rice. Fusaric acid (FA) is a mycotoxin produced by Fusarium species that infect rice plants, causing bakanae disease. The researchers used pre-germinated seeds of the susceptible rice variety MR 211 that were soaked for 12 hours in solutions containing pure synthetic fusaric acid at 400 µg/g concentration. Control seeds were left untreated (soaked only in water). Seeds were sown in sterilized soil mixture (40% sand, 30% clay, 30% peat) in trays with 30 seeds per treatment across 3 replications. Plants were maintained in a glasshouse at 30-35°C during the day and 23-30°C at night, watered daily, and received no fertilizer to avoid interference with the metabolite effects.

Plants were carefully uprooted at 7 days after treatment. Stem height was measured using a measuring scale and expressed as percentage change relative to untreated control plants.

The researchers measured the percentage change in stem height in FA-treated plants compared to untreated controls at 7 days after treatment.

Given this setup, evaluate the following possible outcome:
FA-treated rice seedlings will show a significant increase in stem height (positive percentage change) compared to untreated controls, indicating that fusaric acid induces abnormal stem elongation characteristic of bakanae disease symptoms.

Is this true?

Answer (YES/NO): NO